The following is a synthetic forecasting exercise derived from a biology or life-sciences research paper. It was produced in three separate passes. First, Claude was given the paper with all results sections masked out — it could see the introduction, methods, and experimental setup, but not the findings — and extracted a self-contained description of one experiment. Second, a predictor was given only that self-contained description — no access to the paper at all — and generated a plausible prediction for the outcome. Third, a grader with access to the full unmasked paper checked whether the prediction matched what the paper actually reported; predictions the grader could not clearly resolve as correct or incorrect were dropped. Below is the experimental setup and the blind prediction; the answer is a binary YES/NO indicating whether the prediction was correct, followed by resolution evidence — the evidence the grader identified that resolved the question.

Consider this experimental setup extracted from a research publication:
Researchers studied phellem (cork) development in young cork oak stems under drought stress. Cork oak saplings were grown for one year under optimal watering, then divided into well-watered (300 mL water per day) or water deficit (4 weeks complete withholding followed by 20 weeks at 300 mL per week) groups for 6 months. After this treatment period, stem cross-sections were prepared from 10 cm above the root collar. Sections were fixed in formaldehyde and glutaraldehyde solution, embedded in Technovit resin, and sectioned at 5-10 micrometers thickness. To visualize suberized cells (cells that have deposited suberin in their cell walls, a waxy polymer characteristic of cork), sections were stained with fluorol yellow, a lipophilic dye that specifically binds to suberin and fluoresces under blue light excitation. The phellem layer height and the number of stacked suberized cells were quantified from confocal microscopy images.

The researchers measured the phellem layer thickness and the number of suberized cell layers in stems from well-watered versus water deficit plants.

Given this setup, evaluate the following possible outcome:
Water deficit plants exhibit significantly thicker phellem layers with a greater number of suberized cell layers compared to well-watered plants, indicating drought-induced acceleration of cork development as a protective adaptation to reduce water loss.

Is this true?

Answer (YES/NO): NO